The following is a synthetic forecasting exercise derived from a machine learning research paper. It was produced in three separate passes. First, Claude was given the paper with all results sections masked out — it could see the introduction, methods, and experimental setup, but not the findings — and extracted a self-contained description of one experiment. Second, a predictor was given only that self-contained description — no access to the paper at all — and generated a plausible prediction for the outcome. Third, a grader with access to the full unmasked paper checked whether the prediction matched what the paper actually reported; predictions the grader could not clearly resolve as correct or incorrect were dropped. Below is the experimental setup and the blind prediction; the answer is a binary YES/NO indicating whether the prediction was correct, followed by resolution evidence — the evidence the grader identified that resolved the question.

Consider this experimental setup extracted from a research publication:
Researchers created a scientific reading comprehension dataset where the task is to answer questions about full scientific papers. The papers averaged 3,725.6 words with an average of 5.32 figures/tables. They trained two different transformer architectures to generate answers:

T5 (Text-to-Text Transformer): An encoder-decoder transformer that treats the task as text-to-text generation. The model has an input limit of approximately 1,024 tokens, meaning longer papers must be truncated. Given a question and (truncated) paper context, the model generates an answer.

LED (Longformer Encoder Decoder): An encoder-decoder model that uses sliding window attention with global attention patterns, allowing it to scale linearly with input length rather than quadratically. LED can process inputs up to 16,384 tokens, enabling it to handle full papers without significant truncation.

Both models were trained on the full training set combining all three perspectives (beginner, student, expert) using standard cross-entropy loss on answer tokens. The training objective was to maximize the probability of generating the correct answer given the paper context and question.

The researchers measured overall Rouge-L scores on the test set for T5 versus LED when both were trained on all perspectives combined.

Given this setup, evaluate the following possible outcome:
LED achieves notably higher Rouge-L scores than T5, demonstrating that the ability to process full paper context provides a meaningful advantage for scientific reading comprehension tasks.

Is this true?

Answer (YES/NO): YES